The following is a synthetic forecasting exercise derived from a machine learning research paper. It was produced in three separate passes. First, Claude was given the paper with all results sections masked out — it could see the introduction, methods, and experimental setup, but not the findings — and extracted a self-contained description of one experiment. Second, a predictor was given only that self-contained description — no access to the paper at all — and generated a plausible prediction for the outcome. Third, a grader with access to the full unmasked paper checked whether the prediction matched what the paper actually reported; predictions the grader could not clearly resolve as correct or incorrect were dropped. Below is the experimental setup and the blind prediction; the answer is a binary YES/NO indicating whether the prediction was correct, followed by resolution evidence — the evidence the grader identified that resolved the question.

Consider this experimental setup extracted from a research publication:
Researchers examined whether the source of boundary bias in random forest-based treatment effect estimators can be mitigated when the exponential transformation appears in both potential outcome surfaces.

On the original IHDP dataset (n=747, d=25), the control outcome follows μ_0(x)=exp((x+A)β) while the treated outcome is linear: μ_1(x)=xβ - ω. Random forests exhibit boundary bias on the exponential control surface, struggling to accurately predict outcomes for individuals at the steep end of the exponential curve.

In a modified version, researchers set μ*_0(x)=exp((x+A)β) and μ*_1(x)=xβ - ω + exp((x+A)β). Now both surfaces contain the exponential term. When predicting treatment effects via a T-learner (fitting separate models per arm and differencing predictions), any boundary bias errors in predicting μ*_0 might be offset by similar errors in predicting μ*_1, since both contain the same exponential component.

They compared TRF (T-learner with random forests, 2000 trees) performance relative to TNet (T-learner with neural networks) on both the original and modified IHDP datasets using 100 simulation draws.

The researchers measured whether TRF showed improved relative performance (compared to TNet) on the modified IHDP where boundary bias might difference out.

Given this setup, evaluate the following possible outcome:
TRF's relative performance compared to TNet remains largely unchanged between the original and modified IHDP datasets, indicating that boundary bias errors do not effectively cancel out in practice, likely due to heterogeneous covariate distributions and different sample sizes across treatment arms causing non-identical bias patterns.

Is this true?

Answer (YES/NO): NO